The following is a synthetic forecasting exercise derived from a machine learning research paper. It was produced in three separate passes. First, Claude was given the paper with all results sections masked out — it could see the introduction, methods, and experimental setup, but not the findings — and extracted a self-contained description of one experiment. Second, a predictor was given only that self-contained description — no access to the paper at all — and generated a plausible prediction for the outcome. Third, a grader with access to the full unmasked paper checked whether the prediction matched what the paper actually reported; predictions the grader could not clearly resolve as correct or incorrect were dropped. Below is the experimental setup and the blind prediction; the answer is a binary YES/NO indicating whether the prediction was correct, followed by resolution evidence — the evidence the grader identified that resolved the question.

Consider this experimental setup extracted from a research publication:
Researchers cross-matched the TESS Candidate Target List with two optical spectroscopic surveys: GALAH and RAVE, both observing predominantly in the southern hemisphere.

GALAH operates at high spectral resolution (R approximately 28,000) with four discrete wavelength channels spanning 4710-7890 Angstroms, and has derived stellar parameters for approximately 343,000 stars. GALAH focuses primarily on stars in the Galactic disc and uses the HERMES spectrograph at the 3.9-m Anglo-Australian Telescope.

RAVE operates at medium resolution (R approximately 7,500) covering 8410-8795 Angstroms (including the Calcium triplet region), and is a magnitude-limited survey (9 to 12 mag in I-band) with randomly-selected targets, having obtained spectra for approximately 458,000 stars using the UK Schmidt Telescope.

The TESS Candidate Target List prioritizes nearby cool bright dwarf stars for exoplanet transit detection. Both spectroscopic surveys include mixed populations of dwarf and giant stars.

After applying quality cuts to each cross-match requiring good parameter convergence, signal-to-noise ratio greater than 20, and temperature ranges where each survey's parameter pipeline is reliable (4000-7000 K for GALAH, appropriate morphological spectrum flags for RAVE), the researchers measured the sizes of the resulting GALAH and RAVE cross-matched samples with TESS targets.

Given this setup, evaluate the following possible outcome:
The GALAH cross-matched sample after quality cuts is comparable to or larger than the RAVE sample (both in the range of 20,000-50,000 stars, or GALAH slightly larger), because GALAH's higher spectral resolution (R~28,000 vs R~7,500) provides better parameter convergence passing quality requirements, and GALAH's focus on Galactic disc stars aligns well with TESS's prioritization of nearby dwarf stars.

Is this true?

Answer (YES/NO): NO